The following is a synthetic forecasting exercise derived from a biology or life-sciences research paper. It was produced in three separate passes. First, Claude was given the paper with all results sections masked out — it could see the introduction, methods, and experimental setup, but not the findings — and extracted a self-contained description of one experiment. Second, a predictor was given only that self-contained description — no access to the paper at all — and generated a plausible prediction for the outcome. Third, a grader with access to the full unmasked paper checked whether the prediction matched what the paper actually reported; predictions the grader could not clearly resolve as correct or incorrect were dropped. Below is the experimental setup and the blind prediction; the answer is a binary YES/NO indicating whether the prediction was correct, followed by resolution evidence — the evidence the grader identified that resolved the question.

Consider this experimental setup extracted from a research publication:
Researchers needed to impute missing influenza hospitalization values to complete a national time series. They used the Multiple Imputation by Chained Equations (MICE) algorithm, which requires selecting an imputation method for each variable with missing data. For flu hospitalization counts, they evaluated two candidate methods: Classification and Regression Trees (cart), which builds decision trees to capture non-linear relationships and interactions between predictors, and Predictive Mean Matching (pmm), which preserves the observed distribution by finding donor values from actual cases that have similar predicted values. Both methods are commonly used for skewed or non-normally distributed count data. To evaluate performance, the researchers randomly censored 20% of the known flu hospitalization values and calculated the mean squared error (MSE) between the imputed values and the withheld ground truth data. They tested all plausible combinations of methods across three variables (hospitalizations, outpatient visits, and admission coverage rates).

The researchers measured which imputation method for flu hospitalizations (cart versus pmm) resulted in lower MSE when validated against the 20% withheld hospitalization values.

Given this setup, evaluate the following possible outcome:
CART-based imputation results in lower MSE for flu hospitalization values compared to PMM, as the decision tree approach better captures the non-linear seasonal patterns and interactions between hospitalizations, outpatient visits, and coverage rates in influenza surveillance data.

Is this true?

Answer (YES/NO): YES